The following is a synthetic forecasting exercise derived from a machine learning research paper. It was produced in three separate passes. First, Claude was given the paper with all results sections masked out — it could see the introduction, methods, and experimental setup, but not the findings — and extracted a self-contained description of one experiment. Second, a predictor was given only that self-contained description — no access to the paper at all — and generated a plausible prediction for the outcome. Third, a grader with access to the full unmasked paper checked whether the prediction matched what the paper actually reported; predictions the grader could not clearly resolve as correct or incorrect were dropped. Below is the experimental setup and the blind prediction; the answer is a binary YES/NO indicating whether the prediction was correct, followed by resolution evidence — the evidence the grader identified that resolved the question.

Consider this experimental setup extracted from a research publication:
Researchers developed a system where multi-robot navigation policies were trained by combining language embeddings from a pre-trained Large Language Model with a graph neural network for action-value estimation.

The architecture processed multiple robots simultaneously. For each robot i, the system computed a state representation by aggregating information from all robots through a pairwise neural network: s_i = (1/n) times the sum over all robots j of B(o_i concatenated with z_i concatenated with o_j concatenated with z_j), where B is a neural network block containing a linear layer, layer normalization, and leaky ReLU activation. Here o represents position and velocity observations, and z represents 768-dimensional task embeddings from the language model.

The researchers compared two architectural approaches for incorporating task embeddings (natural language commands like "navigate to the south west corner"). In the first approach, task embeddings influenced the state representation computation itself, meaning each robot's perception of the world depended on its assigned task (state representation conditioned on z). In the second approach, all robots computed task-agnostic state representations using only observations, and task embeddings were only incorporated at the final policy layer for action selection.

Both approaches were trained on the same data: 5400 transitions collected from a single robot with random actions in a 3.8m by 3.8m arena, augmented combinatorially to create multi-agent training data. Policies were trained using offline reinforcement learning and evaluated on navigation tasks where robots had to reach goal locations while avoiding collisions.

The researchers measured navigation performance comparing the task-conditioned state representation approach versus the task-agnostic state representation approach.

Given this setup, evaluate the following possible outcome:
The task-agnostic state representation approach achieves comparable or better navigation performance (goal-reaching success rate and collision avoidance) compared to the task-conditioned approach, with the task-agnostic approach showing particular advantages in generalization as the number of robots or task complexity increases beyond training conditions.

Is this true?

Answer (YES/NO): NO